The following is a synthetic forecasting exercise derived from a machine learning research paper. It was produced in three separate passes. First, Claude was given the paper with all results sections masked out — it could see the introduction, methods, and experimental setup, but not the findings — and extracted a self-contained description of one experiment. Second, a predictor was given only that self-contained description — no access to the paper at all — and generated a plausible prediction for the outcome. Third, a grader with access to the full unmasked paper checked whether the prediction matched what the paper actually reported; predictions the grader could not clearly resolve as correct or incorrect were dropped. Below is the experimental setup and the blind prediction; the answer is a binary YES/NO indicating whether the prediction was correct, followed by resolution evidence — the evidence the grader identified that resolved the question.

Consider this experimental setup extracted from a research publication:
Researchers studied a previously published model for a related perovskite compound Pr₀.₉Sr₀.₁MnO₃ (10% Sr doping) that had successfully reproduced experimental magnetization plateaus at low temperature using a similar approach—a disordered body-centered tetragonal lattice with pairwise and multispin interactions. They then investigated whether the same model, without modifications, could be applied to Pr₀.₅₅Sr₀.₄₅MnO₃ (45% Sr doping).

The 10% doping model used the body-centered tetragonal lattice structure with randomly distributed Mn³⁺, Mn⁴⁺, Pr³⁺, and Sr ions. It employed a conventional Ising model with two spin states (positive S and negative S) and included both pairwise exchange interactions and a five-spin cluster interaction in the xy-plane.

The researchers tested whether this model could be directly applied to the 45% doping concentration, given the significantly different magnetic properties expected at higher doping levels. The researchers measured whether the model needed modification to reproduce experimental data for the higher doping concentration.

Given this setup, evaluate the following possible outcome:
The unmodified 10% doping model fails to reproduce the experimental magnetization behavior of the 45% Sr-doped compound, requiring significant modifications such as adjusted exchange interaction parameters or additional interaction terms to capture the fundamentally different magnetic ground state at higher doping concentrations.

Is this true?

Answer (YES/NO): NO